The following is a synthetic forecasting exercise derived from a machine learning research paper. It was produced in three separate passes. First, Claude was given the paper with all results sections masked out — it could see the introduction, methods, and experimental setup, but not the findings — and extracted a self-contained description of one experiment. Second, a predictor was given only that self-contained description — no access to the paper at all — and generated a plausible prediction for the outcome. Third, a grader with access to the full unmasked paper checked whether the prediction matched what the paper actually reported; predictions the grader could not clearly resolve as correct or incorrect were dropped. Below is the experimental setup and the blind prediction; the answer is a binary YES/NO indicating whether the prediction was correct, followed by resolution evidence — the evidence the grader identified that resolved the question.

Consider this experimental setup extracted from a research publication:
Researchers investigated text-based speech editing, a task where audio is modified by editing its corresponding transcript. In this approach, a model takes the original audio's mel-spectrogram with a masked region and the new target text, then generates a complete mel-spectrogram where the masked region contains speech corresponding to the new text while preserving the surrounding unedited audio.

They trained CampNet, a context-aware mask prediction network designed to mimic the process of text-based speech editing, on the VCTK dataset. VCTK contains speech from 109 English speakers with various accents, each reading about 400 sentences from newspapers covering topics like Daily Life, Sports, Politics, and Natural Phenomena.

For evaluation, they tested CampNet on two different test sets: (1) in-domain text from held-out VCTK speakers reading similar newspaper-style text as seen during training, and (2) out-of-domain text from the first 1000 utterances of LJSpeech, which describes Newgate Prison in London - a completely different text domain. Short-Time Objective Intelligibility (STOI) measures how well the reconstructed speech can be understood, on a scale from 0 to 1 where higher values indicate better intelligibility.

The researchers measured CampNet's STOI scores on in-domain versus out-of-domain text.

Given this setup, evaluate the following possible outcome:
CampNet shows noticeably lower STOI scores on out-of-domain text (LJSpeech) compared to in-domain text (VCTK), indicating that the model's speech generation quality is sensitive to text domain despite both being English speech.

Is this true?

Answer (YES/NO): YES